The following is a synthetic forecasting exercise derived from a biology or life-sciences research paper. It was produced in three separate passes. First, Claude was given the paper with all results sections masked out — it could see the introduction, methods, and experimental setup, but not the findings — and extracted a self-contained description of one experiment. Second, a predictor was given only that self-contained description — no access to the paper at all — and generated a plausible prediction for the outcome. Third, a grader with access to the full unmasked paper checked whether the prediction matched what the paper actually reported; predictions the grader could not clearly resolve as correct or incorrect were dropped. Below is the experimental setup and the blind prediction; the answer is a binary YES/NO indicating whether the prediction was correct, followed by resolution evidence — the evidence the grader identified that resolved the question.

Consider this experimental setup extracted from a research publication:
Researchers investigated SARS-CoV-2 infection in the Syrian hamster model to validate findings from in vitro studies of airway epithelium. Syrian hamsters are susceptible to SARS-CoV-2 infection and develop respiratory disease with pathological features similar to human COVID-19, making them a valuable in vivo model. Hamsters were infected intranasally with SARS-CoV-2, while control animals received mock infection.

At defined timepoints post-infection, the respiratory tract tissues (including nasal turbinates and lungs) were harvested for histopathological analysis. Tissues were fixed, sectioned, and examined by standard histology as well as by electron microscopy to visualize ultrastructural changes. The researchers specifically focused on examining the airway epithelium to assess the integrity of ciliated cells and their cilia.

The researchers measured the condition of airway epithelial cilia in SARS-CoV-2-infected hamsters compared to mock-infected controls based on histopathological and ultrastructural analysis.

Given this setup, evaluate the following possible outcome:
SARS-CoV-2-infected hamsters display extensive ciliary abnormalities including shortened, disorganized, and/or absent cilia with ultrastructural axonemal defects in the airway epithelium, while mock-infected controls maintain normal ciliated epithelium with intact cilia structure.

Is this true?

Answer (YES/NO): NO